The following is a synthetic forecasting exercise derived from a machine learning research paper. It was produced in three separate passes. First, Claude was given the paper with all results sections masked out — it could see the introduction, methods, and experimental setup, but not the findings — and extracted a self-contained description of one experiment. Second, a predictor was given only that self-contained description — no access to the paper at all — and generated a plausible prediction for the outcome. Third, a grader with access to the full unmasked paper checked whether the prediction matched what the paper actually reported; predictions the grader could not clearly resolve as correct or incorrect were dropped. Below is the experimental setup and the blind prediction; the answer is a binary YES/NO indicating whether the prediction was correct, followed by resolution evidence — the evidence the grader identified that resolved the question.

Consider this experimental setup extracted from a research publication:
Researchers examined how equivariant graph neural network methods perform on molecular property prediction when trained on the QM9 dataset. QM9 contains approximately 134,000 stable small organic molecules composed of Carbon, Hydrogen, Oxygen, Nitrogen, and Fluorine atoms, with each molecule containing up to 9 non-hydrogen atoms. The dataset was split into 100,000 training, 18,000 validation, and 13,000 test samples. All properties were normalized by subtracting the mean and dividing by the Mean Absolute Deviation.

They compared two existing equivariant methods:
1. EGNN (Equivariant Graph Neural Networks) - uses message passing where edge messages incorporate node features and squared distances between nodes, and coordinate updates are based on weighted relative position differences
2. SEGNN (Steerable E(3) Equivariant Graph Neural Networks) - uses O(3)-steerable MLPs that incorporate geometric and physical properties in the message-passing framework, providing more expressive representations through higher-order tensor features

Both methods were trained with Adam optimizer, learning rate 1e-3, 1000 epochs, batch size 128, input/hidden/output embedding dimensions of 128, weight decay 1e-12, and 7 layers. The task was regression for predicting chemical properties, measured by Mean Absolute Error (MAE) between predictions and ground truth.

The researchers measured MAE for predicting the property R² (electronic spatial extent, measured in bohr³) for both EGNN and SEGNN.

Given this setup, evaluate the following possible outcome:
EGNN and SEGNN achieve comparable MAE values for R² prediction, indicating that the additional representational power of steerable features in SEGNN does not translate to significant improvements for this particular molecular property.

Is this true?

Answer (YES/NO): NO